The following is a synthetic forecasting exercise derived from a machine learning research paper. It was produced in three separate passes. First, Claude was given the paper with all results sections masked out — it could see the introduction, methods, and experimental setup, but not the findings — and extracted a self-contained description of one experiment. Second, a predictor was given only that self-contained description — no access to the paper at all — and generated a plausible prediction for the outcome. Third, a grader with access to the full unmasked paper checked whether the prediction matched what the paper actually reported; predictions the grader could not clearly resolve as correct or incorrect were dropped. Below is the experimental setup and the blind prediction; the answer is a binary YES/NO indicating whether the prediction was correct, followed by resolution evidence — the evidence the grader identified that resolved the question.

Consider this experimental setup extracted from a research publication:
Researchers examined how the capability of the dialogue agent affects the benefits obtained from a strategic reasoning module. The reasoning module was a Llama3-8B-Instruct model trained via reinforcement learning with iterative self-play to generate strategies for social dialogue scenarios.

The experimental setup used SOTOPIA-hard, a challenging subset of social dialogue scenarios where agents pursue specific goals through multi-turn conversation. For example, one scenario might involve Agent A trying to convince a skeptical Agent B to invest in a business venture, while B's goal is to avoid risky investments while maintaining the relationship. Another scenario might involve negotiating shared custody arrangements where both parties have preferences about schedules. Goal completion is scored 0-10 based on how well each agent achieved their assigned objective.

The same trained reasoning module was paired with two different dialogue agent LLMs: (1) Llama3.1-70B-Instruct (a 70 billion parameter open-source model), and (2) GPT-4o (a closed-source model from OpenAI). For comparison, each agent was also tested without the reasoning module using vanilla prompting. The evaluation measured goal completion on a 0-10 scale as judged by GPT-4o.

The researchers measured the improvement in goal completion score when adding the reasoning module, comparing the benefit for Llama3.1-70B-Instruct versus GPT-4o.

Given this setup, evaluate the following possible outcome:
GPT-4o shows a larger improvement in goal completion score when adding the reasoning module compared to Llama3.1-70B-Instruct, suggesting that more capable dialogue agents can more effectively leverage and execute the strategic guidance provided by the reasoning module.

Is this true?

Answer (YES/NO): NO